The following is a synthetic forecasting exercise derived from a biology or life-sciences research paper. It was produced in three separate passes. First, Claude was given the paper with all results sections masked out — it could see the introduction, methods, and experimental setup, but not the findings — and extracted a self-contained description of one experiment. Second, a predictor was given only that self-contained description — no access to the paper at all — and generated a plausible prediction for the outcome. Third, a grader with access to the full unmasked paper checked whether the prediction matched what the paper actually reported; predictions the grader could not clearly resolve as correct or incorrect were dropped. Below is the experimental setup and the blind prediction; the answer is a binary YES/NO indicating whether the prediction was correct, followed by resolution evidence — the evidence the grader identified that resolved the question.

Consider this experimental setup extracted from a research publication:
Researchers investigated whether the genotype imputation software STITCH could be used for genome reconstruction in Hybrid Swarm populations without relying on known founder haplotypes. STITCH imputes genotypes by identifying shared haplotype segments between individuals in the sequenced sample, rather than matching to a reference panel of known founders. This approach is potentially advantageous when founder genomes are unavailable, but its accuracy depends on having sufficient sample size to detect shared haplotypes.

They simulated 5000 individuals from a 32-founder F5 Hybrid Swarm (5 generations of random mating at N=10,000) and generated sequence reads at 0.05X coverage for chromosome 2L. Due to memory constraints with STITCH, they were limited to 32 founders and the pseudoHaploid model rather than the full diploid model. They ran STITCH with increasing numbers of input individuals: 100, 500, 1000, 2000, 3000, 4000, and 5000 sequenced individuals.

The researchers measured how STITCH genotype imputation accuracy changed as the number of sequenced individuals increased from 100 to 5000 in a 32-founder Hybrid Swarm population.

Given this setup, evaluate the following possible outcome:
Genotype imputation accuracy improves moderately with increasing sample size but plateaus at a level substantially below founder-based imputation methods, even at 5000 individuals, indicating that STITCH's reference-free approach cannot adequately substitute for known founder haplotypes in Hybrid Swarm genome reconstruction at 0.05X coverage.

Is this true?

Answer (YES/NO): NO